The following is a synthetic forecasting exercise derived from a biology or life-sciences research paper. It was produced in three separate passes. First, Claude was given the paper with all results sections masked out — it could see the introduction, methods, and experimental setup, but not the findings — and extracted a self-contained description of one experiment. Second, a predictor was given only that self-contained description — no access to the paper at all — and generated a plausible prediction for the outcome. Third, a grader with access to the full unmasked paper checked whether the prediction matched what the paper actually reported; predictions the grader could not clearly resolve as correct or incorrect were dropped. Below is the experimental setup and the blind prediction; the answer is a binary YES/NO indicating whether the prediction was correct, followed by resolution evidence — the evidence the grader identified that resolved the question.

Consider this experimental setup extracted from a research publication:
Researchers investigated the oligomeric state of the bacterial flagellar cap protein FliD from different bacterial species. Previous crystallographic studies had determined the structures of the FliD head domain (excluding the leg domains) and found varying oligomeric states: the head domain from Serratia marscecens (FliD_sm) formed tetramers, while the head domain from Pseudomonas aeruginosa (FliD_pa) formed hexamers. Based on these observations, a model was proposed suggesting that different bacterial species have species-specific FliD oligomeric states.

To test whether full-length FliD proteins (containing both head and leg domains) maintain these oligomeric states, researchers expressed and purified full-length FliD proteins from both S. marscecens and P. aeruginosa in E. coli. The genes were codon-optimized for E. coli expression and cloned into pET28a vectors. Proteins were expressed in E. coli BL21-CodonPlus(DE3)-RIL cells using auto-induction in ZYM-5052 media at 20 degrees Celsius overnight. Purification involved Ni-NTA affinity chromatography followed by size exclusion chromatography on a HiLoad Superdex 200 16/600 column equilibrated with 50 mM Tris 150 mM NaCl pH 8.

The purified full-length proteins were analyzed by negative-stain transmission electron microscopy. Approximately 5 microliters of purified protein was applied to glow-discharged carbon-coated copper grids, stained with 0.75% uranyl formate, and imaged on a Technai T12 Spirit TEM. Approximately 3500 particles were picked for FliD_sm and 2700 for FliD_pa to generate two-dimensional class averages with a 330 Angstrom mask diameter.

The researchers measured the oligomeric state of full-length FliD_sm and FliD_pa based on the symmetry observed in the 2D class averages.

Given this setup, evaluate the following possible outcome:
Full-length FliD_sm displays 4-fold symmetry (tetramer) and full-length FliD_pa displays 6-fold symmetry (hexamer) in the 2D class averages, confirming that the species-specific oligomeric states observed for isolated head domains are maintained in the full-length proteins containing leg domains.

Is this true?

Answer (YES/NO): NO